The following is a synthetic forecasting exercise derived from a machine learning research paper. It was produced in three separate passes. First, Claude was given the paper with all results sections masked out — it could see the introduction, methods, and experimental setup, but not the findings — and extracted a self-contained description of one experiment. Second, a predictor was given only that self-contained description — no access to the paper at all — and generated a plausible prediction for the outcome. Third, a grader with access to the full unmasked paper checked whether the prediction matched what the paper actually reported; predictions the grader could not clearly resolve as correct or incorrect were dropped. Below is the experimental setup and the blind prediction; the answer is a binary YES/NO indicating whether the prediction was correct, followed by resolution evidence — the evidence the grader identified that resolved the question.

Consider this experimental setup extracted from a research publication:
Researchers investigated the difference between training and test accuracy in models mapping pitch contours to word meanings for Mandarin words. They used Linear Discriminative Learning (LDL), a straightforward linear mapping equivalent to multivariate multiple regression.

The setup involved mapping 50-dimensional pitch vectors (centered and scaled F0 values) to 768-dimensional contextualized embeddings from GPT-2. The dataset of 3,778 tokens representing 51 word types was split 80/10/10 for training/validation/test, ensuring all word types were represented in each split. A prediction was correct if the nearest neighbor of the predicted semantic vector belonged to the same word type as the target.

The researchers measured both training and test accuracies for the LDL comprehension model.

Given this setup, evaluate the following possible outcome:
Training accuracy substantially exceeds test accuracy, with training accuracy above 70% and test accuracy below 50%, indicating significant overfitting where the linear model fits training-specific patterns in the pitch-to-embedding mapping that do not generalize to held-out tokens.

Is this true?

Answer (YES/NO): NO